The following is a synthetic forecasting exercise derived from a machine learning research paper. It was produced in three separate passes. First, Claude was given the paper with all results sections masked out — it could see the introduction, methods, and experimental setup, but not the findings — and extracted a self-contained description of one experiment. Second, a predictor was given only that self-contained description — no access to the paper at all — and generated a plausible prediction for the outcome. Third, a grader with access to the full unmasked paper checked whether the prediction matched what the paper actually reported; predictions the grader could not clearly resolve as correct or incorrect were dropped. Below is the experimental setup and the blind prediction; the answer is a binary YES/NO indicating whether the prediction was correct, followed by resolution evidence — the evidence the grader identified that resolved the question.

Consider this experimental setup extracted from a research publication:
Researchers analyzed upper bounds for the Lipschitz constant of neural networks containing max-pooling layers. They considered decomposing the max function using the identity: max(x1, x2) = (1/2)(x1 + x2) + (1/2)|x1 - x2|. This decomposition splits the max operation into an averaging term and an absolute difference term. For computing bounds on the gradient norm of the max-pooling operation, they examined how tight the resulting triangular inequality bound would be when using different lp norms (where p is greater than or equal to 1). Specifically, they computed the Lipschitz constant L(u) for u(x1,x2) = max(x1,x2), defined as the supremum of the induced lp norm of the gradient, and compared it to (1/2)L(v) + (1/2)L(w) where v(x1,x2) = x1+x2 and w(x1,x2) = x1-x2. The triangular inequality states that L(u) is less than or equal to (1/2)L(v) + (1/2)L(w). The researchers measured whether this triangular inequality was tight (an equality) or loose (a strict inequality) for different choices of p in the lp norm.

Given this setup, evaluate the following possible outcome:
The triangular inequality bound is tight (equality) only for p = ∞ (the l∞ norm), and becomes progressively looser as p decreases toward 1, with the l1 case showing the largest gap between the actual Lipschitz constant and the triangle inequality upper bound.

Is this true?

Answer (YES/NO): NO